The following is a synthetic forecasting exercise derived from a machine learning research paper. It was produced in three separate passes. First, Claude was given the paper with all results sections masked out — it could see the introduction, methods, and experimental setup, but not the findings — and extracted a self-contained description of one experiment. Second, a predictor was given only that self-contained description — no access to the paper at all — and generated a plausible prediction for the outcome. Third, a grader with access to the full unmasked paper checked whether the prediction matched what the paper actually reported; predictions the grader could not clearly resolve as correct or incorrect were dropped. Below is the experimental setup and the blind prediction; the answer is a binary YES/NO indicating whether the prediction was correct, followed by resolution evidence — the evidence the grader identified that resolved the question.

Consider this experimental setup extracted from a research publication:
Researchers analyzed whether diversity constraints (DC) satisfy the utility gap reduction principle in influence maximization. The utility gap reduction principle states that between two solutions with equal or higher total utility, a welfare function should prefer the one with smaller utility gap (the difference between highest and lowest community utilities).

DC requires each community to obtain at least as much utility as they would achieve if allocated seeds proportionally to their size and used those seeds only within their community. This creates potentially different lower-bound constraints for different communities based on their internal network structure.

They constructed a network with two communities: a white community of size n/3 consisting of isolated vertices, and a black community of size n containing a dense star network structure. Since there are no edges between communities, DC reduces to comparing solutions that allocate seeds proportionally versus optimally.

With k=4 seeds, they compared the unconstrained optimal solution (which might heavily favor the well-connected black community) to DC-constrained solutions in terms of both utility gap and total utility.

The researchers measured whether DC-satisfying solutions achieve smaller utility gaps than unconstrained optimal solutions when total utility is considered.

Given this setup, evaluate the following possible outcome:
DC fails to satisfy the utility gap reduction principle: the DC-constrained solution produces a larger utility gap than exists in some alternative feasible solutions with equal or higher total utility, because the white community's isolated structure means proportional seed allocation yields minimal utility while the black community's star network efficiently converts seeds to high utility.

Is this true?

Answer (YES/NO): YES